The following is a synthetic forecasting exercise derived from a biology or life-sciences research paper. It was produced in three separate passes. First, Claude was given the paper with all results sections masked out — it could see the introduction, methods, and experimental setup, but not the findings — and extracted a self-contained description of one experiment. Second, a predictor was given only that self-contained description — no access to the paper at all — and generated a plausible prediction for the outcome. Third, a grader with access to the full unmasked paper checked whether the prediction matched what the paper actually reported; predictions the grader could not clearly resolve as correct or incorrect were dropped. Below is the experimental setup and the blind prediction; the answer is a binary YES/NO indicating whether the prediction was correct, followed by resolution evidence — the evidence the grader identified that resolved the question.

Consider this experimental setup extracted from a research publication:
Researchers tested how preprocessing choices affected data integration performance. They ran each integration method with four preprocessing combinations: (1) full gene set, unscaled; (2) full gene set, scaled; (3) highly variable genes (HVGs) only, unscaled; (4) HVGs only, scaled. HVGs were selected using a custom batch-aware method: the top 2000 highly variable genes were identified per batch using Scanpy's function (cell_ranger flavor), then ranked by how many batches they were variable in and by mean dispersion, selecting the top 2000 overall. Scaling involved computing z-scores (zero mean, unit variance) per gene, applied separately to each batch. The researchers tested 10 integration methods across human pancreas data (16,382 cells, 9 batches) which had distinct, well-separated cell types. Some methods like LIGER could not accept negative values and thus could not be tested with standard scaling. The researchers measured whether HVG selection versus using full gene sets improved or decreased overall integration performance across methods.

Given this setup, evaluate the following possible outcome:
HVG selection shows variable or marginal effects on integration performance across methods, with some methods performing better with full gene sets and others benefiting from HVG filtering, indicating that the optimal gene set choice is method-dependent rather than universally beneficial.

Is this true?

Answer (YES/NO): NO